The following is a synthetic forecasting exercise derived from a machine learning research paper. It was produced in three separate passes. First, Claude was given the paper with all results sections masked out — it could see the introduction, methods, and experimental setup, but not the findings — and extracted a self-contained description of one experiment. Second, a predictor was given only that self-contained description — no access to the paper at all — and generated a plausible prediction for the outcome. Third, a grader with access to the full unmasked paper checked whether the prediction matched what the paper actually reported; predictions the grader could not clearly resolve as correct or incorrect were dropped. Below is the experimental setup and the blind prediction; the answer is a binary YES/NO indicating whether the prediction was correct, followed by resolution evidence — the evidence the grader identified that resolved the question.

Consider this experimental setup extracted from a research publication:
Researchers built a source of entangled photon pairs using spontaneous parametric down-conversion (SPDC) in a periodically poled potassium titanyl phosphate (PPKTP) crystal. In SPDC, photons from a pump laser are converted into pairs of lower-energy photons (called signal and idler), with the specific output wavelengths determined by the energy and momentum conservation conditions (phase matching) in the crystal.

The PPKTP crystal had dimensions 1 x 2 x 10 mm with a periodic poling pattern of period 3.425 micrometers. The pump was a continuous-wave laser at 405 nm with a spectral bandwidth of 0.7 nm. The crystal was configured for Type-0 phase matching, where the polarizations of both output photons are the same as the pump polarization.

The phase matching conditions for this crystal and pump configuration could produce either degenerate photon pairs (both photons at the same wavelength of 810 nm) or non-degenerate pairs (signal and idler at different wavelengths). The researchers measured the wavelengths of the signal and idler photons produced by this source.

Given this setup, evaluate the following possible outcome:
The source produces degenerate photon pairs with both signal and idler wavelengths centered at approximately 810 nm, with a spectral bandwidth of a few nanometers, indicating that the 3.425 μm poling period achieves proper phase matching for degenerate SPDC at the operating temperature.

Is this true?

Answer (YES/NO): NO